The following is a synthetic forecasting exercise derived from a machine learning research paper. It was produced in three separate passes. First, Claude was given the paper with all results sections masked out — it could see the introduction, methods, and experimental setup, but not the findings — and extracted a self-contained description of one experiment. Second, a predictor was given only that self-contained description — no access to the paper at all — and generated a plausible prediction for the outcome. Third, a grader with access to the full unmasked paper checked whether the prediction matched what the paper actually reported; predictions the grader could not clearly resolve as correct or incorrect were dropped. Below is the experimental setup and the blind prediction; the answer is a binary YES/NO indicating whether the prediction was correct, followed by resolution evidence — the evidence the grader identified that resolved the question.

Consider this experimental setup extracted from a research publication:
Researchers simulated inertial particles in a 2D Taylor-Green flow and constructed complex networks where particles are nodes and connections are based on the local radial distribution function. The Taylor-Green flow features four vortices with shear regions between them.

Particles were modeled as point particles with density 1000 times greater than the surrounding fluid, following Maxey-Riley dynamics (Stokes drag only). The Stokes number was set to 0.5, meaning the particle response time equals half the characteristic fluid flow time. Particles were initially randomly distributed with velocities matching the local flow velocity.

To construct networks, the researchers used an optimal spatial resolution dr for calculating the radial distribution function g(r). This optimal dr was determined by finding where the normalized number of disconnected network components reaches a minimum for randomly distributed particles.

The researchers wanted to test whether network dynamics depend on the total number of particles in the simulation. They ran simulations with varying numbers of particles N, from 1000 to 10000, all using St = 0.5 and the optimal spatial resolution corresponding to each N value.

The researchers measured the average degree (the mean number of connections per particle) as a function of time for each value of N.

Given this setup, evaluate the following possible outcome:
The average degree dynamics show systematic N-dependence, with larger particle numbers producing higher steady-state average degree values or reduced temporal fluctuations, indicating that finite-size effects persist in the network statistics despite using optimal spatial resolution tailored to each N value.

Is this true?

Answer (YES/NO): NO